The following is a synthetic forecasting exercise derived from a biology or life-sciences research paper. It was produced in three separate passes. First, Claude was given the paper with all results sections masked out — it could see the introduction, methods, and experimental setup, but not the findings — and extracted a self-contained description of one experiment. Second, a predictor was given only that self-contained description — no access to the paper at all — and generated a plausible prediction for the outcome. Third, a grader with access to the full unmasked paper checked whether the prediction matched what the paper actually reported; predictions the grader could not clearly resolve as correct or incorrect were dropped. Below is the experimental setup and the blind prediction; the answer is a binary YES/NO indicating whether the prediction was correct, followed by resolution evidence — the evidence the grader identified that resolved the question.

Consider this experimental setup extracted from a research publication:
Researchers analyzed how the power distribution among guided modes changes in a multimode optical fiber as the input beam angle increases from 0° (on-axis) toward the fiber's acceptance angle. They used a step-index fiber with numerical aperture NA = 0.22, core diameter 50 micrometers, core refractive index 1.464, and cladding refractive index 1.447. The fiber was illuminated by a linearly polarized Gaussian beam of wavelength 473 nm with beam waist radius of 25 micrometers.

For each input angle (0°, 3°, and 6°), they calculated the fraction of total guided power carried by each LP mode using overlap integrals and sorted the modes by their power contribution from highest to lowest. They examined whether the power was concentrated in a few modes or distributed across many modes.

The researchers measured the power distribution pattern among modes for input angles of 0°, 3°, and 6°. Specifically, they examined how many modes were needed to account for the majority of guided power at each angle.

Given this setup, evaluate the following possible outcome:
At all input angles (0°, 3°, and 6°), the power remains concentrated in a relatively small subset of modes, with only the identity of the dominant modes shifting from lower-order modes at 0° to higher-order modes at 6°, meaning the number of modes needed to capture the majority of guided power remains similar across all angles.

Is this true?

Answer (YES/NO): NO